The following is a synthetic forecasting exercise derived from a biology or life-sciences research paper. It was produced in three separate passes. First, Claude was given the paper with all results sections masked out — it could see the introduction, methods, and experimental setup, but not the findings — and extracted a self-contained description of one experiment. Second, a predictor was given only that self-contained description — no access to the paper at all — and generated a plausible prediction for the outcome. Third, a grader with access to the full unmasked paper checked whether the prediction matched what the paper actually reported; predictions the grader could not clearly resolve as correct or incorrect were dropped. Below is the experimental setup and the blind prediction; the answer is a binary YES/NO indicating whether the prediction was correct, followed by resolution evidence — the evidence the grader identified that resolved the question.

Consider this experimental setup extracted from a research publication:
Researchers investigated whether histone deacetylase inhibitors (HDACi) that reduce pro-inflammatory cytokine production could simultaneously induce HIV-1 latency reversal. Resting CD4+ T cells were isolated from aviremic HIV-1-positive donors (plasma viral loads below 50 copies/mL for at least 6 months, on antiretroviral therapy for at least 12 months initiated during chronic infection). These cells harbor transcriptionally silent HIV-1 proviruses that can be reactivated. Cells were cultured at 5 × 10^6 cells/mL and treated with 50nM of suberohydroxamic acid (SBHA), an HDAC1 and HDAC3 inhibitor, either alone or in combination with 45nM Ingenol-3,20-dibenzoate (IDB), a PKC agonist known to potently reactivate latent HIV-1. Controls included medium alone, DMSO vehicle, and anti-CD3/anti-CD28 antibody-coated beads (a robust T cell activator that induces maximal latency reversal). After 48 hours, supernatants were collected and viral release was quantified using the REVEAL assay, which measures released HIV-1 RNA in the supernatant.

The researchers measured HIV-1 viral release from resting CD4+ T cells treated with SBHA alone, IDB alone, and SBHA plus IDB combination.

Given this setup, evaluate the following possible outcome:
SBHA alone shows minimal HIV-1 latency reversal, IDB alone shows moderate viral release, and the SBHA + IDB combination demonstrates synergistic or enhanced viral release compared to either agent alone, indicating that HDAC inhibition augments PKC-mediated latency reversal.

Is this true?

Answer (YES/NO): NO